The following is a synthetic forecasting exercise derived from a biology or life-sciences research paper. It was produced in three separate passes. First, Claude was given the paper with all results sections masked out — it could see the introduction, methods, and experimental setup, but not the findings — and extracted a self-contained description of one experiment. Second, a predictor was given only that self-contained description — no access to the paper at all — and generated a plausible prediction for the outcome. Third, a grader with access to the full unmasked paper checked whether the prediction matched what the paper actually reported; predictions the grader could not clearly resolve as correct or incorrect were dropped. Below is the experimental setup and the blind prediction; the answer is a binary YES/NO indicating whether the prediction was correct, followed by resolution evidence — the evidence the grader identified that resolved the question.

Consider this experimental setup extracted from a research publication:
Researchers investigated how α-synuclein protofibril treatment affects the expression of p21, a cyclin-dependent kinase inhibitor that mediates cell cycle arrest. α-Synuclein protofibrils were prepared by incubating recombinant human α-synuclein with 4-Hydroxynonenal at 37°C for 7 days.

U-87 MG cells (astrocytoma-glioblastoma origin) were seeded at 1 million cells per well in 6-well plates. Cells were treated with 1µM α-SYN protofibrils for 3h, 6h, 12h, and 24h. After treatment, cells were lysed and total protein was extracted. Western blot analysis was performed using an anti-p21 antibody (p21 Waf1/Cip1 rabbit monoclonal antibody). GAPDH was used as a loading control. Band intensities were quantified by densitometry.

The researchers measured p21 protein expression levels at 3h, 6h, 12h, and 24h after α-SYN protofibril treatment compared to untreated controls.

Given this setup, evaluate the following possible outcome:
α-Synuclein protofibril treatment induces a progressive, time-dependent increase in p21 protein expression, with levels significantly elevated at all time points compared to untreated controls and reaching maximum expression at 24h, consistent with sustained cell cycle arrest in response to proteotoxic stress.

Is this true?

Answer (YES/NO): NO